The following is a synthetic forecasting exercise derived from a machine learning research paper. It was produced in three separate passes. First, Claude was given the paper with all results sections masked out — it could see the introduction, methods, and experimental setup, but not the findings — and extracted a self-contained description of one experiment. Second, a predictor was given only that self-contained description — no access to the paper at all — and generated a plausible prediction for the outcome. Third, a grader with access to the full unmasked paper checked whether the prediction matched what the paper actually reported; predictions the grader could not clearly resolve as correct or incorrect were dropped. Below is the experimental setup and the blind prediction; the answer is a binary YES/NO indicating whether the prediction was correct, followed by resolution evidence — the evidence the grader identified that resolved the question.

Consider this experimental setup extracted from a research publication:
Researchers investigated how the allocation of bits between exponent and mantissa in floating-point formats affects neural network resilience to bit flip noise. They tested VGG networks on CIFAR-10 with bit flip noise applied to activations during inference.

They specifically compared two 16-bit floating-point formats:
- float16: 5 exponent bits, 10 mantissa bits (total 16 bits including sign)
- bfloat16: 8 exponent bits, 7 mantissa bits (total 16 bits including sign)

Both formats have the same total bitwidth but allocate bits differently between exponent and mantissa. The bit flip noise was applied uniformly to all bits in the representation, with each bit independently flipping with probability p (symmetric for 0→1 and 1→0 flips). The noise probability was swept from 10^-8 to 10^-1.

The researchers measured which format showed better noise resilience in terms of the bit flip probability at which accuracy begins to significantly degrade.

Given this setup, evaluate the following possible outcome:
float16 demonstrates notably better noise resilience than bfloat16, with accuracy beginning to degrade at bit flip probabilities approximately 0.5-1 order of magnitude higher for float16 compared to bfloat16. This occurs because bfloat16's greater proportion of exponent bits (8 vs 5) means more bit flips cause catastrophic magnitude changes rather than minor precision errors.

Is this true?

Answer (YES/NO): NO